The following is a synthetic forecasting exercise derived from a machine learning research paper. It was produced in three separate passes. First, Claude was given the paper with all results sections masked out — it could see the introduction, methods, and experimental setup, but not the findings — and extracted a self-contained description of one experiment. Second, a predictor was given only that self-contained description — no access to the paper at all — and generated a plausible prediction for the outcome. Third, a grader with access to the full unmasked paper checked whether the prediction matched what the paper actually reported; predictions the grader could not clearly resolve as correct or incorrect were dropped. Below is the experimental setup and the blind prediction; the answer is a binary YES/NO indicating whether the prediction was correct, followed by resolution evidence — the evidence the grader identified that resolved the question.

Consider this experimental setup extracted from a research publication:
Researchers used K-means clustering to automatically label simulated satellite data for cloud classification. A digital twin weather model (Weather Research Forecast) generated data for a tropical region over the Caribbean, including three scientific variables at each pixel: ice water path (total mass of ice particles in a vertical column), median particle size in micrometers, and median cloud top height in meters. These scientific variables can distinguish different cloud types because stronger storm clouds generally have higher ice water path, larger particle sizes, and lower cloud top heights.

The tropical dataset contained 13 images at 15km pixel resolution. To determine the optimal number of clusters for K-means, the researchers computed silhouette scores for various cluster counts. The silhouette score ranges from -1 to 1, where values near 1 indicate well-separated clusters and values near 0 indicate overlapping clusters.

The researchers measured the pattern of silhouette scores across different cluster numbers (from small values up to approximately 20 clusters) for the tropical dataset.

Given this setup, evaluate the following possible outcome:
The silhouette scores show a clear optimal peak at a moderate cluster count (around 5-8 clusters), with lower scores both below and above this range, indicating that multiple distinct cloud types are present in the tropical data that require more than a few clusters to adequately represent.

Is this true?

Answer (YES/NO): NO